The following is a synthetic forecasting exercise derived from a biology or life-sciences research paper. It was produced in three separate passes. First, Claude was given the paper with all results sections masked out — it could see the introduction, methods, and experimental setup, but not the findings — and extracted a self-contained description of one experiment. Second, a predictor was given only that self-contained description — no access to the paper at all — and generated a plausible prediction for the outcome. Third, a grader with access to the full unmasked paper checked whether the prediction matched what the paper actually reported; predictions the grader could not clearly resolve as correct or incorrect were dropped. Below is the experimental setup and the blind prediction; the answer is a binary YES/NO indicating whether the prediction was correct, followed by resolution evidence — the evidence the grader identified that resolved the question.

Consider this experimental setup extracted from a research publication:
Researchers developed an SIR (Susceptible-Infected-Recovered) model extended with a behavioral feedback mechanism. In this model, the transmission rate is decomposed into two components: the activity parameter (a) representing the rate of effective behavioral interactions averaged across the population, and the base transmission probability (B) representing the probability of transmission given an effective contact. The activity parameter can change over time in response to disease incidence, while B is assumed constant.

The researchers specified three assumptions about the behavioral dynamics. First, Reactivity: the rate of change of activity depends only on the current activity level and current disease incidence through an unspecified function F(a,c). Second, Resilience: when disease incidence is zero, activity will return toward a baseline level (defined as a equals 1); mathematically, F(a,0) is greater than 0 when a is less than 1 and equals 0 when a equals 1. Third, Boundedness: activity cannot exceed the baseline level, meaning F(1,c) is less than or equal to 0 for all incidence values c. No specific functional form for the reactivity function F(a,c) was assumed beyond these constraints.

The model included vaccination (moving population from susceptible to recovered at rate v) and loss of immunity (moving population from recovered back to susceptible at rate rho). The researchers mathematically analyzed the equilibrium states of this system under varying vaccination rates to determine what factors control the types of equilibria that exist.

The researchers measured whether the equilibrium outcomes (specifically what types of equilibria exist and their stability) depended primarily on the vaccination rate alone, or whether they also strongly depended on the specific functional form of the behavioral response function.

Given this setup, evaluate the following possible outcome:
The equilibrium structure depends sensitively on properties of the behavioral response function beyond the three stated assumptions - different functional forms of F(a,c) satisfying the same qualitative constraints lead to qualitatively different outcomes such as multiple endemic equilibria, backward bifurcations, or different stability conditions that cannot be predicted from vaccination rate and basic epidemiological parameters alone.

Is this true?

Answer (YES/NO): NO